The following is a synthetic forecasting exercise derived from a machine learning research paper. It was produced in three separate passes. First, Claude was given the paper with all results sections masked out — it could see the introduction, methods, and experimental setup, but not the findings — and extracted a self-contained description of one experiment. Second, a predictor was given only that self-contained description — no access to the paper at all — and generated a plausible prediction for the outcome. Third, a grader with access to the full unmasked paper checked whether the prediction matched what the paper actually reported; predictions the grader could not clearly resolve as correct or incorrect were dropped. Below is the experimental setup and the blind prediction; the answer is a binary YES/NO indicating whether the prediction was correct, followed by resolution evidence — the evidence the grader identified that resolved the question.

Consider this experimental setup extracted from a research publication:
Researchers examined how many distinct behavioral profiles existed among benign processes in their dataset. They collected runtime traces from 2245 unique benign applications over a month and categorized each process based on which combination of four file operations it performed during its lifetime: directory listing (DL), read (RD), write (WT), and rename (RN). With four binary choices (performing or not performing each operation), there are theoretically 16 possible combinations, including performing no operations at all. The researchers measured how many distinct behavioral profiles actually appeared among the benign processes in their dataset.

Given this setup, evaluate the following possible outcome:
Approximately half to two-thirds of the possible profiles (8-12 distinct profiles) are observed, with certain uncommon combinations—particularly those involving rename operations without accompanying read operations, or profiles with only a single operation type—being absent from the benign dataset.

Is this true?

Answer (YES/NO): NO